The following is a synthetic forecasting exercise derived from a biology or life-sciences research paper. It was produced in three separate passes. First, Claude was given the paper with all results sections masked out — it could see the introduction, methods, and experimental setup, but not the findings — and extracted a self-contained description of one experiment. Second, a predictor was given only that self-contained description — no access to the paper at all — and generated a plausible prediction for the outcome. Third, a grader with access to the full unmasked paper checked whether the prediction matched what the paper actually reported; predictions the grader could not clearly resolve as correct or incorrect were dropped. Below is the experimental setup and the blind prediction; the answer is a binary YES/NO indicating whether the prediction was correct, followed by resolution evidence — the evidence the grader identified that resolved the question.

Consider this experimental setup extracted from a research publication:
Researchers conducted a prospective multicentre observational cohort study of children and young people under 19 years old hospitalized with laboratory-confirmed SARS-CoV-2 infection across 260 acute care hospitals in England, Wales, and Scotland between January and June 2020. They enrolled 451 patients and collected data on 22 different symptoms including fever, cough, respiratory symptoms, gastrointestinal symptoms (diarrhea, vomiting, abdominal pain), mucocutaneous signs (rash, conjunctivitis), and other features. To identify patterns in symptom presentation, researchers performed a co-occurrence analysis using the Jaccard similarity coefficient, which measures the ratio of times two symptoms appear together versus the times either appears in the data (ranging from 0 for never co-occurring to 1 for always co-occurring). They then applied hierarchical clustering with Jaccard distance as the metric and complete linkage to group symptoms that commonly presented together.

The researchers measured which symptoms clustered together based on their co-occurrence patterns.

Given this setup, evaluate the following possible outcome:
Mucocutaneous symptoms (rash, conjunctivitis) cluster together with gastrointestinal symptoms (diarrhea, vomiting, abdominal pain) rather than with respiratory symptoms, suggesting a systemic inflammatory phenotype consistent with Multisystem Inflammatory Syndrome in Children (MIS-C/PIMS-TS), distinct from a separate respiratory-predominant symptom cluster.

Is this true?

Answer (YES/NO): YES